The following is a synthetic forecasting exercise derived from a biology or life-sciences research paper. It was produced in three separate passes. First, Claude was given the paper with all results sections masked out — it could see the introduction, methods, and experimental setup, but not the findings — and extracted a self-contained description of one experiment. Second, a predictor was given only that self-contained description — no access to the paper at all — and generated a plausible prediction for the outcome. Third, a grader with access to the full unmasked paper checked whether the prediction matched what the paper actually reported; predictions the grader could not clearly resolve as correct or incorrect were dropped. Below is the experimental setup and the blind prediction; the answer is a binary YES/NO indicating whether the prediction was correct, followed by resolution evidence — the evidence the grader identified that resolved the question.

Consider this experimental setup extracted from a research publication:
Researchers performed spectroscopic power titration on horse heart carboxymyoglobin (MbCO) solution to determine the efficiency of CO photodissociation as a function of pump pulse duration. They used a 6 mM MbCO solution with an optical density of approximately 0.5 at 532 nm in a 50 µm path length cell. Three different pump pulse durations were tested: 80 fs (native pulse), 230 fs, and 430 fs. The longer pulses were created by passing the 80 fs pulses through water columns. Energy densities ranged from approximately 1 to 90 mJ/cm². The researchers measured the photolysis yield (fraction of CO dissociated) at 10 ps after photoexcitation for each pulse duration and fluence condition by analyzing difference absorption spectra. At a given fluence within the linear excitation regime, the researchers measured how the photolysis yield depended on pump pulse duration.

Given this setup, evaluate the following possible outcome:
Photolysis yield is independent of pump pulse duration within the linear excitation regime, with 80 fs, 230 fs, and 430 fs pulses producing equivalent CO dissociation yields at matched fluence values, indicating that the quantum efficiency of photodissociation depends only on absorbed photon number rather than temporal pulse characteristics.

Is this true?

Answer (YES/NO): NO